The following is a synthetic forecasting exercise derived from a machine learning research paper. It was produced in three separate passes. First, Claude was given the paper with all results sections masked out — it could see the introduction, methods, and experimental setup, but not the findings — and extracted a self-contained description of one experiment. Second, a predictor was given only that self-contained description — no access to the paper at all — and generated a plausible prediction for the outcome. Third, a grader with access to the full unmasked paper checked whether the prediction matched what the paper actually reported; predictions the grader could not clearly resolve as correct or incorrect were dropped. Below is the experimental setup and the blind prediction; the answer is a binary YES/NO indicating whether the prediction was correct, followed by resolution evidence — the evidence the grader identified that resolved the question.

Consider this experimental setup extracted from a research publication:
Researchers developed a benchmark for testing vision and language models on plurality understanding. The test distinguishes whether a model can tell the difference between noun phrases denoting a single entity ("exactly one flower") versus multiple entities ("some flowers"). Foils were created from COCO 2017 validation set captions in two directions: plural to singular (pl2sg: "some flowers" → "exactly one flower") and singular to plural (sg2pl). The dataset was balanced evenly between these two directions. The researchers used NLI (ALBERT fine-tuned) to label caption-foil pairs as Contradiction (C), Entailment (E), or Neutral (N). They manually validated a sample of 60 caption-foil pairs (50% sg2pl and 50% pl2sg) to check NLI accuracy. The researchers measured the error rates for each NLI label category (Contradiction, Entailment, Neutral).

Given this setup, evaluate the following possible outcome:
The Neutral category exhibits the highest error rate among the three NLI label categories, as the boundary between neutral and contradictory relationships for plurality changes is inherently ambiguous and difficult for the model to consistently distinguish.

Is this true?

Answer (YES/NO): NO